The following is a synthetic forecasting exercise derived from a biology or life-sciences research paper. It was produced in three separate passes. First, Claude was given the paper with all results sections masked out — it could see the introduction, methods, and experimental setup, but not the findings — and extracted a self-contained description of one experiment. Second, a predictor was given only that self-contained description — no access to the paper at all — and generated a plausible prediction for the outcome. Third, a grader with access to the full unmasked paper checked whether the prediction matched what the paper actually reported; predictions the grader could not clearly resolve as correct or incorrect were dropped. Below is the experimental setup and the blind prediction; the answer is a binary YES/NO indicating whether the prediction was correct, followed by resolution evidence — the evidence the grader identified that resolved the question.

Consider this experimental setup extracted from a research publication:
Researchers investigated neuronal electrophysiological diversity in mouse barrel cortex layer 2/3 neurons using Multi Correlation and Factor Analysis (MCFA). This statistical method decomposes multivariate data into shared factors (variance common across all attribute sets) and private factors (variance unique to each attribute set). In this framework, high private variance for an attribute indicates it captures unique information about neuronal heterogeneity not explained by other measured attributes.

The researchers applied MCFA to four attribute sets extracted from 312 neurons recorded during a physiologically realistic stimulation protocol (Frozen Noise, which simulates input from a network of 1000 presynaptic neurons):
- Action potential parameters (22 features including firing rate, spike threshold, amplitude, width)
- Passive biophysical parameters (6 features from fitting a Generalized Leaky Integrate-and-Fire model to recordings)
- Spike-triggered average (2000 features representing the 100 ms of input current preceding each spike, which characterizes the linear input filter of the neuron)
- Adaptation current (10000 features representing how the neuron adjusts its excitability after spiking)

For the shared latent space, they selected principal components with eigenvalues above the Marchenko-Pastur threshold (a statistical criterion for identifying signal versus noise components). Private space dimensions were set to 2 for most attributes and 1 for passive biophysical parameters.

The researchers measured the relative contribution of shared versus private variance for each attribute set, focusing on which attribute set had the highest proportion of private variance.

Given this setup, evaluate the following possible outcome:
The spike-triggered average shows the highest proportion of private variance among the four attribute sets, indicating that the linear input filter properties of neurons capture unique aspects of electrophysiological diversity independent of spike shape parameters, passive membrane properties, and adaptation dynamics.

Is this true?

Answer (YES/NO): YES